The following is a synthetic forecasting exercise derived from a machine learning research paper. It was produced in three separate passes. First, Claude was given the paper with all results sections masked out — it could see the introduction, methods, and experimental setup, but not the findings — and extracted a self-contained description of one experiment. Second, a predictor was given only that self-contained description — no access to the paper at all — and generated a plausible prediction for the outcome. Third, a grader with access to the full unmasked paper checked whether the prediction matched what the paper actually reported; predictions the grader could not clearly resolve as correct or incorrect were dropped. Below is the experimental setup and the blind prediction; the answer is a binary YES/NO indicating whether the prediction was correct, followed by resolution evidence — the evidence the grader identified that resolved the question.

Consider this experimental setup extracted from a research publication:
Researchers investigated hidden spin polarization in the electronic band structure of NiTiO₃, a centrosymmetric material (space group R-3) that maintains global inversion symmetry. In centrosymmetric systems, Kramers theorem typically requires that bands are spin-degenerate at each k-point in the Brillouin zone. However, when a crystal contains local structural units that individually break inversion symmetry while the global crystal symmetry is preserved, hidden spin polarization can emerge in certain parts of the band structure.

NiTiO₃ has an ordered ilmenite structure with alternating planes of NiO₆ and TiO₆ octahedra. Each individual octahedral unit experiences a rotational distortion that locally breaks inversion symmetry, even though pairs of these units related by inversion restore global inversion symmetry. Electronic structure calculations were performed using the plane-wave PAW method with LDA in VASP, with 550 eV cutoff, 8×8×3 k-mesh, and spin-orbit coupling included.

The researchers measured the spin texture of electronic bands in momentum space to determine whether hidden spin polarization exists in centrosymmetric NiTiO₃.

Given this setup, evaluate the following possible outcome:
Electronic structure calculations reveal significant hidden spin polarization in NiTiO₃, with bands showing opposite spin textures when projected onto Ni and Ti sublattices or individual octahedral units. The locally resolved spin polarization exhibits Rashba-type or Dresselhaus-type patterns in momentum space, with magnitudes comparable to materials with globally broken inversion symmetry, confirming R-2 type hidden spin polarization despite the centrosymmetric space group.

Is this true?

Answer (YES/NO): NO